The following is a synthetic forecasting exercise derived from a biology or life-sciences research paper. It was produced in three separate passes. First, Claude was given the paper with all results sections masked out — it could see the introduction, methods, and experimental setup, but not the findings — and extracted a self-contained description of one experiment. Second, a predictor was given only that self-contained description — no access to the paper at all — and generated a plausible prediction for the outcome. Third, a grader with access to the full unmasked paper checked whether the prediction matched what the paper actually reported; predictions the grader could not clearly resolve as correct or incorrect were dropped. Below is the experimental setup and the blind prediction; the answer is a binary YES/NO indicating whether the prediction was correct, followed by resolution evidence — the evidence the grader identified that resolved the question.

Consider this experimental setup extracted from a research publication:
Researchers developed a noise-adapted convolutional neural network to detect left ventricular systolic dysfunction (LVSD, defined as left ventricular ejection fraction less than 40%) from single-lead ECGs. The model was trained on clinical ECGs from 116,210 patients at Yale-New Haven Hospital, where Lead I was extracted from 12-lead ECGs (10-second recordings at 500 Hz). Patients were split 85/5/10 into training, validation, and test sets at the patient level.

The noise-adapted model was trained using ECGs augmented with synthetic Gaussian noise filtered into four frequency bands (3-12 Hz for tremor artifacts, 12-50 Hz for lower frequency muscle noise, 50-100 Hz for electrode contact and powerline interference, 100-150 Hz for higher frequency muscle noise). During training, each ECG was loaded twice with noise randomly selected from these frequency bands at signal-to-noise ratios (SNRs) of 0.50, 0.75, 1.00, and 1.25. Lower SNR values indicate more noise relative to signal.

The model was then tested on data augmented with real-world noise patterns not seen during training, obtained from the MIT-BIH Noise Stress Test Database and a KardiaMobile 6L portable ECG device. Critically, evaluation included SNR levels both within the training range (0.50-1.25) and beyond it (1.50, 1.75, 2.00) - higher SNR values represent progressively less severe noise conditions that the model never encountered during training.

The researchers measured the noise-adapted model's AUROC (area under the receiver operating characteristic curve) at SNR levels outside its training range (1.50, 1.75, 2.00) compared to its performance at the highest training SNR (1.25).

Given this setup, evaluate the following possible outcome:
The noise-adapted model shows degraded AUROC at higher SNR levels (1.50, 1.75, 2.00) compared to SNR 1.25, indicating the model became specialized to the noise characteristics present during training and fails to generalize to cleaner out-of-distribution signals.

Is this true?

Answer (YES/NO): NO